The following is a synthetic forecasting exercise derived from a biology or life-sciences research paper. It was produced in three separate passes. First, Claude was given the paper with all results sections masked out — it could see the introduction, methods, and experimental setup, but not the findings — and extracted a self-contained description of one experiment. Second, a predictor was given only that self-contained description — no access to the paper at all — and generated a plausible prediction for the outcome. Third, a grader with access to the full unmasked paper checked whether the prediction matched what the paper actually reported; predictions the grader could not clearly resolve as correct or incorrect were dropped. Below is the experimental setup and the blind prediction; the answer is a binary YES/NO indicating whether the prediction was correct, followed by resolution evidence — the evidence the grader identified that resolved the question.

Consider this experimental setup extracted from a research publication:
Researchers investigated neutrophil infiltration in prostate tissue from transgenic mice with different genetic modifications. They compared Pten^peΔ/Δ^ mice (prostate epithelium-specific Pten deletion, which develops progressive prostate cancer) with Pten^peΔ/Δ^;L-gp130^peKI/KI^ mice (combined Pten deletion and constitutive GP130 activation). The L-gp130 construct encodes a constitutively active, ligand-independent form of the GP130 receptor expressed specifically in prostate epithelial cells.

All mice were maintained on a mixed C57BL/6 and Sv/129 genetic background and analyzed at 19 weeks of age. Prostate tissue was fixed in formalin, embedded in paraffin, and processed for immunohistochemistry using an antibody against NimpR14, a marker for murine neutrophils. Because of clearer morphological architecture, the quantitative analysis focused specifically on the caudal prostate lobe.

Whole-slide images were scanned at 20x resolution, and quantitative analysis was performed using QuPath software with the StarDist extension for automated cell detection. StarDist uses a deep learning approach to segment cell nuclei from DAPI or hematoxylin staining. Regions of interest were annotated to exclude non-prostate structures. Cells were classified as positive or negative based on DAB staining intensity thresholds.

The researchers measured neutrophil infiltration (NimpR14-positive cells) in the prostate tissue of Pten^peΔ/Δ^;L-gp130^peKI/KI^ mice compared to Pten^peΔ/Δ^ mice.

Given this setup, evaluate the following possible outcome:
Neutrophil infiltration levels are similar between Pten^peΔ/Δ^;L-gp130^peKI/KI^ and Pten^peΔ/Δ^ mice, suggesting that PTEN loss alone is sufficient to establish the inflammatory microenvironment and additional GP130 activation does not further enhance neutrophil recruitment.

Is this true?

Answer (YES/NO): NO